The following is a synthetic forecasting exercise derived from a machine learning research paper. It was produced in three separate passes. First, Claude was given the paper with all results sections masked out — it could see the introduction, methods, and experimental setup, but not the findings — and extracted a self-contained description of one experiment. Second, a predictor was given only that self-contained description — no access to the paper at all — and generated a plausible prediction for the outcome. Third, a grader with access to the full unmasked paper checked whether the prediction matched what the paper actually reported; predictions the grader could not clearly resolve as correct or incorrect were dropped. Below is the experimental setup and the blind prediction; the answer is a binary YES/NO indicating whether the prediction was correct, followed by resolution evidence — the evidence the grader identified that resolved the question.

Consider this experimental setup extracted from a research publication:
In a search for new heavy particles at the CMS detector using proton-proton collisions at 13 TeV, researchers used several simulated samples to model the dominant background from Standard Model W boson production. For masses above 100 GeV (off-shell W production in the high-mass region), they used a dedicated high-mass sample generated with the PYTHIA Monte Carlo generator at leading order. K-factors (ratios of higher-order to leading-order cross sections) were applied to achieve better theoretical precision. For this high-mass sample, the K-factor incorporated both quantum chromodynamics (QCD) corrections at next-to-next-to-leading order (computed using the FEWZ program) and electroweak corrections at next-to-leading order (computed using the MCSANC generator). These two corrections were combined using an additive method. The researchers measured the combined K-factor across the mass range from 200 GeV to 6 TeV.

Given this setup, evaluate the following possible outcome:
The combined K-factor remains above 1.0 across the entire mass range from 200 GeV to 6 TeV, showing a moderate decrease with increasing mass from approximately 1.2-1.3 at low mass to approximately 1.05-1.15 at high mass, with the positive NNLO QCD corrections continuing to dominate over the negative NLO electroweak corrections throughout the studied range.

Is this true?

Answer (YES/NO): NO